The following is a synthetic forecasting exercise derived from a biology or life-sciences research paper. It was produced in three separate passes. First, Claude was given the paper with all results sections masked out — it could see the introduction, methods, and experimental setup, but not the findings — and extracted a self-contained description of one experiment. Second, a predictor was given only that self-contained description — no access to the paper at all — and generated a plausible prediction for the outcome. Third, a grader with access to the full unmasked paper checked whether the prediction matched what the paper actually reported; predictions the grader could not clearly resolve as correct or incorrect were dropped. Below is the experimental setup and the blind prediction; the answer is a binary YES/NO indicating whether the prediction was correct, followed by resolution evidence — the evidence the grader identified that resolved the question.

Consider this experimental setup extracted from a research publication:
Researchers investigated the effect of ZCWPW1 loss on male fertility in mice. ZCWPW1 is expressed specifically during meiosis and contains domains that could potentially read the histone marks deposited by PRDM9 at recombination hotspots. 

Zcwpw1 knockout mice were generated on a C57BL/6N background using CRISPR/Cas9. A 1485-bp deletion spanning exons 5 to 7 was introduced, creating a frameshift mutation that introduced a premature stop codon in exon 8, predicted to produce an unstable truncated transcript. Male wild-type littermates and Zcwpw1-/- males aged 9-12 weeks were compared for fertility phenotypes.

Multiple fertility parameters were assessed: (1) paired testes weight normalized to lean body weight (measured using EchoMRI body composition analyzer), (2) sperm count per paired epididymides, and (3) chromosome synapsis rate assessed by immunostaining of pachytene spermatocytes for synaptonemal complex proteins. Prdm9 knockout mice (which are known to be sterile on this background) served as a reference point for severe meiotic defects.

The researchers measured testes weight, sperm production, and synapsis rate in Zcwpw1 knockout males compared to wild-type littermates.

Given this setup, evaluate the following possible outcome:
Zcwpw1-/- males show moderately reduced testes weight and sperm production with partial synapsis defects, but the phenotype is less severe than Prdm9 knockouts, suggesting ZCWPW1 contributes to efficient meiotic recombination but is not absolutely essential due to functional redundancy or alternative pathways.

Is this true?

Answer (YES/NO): NO